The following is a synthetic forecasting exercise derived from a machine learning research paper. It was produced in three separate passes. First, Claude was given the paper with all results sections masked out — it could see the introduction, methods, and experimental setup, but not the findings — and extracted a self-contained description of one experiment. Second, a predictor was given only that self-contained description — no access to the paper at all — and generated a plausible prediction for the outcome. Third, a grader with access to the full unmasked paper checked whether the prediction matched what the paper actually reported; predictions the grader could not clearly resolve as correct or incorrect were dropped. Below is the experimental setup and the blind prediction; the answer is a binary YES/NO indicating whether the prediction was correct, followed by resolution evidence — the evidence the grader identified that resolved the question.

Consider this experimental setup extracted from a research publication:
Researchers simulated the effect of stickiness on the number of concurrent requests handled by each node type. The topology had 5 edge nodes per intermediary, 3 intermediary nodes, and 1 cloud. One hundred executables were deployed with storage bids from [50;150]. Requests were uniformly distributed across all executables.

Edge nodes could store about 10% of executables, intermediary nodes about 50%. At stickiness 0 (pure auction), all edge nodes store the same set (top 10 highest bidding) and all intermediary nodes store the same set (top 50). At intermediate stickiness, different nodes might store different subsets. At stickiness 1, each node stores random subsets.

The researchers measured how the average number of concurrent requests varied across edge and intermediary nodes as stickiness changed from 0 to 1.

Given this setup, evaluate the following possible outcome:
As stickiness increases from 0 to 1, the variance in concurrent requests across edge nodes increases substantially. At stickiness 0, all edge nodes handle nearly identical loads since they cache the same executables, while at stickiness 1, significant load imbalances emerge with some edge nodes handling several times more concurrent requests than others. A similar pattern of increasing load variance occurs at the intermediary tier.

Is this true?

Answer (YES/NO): NO